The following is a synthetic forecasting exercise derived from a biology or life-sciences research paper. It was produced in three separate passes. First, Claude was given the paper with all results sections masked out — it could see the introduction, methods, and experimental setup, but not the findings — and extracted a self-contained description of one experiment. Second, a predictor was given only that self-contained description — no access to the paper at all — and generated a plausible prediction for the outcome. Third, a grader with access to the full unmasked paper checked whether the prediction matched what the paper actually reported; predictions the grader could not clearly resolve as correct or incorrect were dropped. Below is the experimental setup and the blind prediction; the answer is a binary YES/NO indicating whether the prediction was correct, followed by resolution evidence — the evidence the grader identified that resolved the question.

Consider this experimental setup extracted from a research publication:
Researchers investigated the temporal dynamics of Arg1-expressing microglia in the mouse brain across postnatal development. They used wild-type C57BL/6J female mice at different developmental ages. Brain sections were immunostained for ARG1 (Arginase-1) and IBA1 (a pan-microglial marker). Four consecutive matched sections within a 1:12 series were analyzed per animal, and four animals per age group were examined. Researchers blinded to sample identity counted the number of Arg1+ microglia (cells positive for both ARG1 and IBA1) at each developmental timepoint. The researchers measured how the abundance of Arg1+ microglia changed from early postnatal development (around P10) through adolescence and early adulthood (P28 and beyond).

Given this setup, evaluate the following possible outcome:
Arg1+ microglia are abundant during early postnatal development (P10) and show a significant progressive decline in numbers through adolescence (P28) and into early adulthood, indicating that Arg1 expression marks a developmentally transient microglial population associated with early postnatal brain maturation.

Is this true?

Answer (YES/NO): YES